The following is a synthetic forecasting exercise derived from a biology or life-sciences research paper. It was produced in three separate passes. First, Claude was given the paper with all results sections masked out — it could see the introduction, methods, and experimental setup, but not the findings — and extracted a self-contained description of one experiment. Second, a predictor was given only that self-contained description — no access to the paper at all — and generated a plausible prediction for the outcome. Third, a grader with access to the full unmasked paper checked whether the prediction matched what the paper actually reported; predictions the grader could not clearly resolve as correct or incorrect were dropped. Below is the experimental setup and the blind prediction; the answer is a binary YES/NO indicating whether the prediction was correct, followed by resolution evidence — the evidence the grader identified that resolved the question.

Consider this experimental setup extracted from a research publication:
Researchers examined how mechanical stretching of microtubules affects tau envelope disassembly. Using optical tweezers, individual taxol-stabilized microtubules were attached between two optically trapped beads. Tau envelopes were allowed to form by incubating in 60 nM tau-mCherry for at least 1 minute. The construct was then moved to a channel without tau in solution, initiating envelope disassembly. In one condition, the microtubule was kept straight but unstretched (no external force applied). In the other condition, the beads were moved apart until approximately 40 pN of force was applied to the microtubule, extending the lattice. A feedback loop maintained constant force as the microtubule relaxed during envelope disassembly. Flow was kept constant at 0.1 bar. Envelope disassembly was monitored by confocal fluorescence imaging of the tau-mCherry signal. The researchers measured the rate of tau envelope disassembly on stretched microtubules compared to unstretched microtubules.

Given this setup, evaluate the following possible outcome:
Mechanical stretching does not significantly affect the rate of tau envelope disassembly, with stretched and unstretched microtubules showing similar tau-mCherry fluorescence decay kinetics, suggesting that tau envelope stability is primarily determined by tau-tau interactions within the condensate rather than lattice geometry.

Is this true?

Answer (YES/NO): NO